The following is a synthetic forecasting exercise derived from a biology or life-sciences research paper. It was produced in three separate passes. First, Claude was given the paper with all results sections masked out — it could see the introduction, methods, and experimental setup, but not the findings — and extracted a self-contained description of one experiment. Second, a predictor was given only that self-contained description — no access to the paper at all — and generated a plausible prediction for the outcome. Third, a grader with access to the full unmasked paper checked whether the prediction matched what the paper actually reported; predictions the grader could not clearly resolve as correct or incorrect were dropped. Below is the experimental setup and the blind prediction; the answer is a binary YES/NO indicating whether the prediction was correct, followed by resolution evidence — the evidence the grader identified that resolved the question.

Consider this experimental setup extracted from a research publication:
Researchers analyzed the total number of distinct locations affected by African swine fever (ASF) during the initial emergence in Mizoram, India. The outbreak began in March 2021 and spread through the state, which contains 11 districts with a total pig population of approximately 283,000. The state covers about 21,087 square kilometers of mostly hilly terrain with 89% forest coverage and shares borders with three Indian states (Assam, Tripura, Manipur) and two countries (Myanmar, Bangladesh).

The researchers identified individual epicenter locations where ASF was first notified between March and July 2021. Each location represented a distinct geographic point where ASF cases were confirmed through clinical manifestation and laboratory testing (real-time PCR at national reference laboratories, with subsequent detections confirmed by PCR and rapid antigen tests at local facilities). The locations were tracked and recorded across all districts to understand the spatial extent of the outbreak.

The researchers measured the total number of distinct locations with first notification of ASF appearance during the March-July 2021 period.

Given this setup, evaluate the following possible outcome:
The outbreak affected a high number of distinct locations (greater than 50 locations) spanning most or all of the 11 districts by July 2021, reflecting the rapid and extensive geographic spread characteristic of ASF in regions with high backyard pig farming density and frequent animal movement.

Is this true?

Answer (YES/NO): YES